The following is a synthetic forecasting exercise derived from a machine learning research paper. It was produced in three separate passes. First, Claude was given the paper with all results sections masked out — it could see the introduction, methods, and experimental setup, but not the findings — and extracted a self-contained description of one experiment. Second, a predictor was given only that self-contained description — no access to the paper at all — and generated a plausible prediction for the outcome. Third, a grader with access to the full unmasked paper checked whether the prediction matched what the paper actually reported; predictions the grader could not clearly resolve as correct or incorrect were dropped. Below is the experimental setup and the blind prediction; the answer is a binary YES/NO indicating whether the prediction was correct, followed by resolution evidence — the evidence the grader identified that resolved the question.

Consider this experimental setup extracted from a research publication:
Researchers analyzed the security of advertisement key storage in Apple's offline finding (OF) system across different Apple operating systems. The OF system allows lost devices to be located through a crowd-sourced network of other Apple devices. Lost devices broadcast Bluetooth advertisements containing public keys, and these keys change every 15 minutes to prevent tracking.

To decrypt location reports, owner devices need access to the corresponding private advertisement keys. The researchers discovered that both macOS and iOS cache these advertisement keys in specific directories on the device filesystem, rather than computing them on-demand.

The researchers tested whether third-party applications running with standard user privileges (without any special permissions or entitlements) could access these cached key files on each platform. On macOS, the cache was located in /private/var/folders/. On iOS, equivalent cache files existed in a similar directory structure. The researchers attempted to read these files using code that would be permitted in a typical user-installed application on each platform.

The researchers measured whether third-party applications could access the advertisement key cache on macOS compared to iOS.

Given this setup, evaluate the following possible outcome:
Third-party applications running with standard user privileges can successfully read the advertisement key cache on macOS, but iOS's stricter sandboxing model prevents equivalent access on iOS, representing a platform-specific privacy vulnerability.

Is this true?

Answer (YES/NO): YES